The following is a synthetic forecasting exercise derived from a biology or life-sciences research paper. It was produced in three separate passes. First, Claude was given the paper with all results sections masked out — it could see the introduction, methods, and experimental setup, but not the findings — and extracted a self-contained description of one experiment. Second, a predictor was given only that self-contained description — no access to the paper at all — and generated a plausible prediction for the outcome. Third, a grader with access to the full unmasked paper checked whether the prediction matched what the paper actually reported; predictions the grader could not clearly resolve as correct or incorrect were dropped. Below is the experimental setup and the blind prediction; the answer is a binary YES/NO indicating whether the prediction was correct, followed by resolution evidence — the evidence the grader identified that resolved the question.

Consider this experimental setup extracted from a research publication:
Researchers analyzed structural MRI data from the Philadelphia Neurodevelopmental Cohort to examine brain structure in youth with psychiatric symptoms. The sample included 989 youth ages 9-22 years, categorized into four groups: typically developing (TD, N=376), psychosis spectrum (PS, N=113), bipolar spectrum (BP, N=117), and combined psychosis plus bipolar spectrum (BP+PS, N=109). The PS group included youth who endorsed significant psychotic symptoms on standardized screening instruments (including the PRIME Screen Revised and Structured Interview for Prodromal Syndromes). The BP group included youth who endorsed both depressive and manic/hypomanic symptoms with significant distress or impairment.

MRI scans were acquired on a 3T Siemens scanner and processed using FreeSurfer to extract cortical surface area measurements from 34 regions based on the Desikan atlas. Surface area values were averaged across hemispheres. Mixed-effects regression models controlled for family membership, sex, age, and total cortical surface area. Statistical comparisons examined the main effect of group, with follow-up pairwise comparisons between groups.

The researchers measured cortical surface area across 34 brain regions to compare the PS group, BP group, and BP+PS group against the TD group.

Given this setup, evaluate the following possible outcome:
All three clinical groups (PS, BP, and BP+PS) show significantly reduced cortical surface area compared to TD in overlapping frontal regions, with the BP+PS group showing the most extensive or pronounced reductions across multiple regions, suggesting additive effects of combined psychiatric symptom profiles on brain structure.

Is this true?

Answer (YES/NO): NO